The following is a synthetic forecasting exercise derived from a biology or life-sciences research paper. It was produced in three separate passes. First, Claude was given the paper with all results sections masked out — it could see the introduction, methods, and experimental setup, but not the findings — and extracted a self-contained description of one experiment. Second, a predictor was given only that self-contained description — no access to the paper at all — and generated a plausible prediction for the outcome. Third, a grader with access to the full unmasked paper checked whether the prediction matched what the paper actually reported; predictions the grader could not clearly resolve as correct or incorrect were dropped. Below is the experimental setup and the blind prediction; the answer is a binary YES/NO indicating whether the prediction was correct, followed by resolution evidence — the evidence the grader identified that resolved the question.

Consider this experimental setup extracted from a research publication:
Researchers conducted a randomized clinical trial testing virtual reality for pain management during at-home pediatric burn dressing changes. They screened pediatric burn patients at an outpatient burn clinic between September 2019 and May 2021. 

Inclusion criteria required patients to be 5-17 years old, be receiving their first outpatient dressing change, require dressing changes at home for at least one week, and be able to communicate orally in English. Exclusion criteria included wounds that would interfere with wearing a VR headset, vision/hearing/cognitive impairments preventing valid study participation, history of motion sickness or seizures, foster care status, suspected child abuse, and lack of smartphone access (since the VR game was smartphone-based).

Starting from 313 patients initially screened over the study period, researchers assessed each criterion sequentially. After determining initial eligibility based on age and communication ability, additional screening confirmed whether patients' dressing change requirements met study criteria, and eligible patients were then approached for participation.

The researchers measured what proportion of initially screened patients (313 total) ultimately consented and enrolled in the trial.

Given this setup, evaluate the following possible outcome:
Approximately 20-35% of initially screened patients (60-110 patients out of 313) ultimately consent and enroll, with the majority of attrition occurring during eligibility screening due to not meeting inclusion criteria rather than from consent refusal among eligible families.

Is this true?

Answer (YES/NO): NO